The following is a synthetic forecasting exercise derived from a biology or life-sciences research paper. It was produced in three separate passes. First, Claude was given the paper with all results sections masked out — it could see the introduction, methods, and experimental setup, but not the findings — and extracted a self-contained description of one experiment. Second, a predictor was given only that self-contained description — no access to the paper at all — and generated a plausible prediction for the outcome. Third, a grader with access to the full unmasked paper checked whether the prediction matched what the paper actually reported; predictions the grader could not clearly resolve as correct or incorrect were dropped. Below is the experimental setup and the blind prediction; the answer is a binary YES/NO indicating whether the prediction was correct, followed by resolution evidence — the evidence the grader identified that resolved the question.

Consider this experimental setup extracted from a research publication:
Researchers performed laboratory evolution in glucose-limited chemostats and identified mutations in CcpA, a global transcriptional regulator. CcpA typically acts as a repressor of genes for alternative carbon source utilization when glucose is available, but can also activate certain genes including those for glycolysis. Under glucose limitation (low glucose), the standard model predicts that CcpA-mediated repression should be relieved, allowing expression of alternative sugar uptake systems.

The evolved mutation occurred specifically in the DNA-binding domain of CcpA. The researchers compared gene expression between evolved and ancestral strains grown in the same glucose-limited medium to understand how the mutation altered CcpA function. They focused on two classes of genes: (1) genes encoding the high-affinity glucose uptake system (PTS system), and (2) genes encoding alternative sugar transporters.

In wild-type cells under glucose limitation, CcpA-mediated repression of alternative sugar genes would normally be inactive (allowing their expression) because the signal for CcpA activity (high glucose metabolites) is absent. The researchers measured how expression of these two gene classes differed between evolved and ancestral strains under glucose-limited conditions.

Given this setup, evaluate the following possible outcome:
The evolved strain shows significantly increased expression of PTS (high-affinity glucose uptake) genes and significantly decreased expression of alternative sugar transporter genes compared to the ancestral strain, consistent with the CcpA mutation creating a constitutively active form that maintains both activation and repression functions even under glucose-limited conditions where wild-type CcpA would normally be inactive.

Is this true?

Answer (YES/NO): YES